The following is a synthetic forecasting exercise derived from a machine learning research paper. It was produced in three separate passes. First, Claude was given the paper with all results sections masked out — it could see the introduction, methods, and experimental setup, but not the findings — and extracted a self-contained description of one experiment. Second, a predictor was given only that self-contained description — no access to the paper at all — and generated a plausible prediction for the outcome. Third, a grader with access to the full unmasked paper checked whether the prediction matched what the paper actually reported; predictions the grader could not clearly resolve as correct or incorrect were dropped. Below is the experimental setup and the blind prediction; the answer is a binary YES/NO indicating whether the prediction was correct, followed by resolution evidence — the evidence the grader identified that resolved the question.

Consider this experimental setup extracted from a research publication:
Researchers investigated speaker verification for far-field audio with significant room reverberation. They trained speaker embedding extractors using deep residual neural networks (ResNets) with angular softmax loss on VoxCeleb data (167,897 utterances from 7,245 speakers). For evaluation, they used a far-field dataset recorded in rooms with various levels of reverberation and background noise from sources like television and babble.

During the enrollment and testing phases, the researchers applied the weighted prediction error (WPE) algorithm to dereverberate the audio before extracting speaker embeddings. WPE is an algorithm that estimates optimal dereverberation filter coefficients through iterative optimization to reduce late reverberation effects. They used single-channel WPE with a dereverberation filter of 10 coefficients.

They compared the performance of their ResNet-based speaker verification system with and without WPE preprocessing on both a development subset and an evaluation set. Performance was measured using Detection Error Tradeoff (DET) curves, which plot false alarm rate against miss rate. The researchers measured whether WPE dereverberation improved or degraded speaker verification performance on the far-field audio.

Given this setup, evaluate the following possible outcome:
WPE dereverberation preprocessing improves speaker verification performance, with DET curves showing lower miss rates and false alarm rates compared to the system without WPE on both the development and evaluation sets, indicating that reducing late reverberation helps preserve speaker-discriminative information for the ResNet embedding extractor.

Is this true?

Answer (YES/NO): YES